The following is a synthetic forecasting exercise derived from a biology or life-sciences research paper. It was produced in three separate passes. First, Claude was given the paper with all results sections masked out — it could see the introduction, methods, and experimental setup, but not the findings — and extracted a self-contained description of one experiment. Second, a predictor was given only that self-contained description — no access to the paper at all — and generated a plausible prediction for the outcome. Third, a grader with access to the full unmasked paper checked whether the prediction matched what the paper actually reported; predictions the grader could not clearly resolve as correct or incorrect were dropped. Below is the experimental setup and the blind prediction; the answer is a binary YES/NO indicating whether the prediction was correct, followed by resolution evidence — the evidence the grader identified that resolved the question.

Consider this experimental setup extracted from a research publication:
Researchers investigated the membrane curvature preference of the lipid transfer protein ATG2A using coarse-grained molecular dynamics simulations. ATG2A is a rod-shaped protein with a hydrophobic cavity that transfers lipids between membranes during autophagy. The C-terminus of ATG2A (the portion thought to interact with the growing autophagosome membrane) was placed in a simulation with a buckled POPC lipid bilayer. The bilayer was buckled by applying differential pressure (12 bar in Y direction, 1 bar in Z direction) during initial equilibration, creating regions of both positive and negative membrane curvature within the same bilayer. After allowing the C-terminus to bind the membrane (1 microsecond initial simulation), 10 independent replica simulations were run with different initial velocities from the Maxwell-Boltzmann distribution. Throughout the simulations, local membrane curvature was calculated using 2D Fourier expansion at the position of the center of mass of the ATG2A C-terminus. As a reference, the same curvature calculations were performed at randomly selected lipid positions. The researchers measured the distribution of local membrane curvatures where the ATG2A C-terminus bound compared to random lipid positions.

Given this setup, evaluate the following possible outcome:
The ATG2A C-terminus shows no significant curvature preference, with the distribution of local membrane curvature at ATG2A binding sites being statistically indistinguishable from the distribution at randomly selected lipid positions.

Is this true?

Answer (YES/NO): NO